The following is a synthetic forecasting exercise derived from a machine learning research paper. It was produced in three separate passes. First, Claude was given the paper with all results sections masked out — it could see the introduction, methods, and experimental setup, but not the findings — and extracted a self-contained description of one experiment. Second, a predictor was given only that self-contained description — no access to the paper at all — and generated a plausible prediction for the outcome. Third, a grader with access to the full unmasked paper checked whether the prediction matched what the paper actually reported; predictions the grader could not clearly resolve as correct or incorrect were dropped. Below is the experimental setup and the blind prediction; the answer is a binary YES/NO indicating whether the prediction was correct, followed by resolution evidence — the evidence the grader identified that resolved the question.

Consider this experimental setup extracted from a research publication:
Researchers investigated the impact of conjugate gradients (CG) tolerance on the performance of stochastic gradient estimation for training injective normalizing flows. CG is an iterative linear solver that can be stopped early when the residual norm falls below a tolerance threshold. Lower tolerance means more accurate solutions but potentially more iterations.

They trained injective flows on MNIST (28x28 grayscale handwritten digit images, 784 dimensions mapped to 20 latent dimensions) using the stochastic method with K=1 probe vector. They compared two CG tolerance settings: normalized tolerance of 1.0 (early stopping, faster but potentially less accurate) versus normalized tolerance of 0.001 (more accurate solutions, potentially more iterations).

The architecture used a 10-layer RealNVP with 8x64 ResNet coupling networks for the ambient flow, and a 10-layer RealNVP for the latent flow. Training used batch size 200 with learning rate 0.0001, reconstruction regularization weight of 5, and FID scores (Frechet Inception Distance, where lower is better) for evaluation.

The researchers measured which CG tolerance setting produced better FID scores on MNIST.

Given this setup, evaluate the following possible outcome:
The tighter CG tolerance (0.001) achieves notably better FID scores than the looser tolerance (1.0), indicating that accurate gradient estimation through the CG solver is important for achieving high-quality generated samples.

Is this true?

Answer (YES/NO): YES